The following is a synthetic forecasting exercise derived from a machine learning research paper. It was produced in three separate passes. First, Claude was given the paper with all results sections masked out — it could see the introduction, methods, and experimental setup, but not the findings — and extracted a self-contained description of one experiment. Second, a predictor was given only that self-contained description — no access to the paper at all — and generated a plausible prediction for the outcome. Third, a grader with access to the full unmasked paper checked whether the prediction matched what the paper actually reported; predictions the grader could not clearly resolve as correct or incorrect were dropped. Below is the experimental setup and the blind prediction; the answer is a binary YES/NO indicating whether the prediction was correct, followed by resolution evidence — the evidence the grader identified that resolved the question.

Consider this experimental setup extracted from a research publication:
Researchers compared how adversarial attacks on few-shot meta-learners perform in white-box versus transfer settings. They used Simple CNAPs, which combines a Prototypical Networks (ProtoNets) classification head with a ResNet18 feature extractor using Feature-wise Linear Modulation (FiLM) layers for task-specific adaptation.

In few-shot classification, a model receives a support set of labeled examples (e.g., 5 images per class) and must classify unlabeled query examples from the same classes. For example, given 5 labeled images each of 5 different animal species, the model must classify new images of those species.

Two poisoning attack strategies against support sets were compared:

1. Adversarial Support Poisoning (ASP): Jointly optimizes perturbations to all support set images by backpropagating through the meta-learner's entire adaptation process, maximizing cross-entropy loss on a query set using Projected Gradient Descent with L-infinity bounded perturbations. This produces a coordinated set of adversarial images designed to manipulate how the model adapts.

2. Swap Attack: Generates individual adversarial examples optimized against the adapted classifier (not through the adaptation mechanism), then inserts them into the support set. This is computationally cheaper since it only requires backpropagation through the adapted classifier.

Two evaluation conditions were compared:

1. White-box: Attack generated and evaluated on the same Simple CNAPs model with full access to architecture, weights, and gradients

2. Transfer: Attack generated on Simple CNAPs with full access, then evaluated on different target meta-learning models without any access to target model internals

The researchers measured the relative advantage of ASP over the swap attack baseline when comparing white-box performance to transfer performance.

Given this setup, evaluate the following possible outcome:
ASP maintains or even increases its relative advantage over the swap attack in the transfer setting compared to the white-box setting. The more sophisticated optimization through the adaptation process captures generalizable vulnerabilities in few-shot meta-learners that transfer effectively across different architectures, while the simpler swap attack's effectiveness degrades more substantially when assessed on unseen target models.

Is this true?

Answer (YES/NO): NO